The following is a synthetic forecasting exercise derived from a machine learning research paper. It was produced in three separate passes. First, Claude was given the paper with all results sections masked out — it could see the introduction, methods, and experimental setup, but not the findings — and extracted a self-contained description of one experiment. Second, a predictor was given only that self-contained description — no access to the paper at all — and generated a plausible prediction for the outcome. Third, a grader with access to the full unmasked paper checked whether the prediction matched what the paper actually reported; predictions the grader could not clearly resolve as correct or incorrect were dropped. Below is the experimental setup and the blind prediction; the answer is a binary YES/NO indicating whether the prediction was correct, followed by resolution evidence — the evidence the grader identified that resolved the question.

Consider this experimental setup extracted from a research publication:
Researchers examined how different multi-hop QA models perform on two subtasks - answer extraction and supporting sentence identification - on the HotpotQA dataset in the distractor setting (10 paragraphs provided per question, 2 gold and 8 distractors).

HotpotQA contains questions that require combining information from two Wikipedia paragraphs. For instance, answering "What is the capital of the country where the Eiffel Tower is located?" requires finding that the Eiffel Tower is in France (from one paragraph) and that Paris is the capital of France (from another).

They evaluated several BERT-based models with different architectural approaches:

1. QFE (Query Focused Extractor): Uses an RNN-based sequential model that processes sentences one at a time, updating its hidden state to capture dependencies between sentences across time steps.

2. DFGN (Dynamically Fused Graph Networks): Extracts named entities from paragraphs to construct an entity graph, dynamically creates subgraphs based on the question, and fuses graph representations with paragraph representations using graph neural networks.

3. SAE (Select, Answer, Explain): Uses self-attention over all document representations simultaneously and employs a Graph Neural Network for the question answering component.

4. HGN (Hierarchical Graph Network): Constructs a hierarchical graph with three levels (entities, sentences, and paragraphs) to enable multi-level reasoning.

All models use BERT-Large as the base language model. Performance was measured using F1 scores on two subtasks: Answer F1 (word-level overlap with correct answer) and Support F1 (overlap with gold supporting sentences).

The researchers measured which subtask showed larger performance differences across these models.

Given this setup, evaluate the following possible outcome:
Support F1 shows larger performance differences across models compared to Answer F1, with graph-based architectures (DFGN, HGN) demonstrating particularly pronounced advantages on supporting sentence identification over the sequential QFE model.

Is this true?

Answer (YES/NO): NO